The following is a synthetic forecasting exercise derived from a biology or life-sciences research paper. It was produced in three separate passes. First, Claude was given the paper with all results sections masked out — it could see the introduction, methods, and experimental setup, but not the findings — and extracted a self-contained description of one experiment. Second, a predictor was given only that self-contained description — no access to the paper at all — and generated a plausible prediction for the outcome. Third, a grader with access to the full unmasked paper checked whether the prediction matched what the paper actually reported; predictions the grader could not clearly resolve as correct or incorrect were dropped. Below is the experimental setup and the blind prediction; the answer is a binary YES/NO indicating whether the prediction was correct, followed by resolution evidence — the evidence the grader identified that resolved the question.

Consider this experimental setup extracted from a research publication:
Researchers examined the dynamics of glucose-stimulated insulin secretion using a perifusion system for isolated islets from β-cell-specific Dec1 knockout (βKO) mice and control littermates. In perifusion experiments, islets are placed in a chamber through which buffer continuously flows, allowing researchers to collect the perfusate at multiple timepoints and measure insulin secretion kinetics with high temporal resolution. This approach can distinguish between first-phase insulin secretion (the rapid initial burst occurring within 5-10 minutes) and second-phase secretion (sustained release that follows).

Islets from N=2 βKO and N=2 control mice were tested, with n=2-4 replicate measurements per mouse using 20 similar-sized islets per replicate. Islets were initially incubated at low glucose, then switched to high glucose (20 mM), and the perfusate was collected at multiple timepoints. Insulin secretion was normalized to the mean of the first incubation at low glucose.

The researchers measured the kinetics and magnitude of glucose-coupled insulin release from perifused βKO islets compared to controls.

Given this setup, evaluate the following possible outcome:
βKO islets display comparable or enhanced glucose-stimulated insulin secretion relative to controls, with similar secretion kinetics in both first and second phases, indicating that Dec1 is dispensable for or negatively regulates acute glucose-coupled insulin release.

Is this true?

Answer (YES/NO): NO